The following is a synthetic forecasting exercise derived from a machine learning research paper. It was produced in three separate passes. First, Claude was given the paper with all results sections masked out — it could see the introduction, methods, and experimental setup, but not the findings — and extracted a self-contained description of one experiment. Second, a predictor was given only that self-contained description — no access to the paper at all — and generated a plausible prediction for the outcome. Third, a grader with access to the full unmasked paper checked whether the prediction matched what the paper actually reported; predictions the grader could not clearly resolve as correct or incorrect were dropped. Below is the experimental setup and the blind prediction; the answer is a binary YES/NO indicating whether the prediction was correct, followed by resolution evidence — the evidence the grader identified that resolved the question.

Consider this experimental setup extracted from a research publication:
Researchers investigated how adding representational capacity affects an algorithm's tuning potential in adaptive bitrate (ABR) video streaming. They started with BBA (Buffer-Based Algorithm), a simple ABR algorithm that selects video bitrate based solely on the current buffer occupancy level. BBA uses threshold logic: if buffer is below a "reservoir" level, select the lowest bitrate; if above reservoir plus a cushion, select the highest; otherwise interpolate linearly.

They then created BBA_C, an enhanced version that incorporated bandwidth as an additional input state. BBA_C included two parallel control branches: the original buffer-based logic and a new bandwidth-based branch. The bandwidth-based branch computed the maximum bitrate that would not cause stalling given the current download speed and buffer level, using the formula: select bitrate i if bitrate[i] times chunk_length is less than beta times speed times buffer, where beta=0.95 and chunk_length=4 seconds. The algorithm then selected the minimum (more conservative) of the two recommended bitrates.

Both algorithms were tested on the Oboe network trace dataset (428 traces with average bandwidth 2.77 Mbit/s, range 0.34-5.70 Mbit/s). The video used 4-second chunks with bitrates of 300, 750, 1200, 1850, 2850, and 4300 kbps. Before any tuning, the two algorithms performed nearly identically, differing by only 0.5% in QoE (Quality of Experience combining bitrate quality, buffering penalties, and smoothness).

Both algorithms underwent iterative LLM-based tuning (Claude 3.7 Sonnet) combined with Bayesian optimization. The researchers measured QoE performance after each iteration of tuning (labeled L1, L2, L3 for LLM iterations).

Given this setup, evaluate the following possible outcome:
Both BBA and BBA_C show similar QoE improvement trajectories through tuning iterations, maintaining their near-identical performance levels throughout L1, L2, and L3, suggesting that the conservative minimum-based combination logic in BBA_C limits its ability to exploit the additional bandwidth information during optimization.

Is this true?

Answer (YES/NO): NO